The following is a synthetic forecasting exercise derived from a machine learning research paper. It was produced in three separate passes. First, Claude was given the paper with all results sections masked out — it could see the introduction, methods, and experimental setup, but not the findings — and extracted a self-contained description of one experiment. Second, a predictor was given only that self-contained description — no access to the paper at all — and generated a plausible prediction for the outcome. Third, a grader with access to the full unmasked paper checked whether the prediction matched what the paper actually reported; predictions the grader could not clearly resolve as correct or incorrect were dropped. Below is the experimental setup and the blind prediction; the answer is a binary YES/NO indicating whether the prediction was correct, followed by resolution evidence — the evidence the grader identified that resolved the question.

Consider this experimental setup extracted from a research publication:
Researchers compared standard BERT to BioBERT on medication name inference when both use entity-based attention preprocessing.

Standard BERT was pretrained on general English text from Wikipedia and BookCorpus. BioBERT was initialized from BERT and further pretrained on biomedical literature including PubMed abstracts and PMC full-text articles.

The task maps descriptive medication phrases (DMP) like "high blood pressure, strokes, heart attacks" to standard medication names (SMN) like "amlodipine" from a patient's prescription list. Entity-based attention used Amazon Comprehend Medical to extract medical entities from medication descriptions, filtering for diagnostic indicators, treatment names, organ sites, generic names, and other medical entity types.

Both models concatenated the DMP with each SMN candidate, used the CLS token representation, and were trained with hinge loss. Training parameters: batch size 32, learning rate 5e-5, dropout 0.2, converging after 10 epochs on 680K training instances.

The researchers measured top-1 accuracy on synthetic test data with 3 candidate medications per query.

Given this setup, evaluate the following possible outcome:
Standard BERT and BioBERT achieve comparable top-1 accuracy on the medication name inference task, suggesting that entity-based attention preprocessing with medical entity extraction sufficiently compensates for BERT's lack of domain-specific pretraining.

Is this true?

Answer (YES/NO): NO